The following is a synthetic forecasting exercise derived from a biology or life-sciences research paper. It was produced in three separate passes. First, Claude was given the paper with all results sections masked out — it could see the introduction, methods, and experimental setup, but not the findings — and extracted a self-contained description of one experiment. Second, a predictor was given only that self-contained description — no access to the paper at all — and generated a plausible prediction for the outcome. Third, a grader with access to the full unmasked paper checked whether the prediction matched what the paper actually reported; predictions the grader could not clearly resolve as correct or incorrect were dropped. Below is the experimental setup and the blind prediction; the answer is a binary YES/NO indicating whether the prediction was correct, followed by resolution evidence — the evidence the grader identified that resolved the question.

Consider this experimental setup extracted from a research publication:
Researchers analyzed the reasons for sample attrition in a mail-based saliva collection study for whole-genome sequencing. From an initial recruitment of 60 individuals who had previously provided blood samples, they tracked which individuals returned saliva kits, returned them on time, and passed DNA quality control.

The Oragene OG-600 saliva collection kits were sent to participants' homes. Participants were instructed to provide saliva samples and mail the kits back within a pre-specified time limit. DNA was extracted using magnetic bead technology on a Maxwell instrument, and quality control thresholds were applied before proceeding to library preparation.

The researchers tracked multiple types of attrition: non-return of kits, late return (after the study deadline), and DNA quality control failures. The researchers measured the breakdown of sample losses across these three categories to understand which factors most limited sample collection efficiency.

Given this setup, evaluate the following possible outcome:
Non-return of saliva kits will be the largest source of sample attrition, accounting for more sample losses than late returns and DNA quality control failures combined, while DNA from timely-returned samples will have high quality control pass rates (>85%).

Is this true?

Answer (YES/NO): YES